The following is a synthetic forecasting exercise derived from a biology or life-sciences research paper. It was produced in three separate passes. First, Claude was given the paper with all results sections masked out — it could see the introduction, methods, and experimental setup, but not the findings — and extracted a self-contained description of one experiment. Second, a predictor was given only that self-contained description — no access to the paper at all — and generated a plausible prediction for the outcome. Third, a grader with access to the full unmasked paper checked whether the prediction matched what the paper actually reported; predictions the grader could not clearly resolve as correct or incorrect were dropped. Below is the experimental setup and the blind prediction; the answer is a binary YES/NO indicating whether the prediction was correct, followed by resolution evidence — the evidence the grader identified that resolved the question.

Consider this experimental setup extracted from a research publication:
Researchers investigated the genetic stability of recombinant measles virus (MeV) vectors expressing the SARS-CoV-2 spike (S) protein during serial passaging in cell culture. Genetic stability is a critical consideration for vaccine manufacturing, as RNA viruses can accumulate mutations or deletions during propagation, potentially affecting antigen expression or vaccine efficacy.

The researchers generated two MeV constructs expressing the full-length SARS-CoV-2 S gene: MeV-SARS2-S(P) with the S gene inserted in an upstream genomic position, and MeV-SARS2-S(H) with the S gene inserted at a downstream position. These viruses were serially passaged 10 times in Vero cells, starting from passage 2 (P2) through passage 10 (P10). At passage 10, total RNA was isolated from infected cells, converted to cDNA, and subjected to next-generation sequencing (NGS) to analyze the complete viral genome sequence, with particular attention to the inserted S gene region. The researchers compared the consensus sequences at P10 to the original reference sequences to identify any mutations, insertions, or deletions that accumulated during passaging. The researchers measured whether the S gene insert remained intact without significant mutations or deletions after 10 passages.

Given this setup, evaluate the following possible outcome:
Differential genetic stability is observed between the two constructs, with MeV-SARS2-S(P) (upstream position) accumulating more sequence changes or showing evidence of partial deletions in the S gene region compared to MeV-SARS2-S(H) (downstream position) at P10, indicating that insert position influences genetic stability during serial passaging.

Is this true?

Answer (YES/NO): NO